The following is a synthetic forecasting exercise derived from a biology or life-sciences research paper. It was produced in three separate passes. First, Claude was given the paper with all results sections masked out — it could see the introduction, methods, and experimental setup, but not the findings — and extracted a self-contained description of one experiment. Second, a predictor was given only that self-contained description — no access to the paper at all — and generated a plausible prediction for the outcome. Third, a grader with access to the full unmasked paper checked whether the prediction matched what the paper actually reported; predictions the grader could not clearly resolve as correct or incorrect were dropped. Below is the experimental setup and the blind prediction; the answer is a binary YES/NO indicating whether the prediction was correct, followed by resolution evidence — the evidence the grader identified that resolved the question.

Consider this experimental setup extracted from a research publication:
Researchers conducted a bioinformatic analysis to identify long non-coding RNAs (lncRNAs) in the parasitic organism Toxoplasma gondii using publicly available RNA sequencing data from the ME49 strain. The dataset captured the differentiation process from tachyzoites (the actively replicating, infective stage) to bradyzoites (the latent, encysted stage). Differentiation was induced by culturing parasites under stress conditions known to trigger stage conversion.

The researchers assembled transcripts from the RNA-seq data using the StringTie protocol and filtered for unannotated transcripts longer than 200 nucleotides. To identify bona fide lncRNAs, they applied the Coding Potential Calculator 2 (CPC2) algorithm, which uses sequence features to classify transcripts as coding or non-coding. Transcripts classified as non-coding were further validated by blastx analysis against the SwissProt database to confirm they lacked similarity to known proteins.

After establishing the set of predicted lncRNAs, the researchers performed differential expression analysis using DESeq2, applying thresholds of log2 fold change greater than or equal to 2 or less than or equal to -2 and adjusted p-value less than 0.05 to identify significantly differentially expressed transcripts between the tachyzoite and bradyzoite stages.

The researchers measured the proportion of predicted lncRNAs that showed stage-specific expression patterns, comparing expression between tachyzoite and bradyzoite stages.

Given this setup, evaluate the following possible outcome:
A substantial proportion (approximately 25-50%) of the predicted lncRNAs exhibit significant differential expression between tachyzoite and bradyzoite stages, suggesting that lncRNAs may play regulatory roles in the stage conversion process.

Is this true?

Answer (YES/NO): YES